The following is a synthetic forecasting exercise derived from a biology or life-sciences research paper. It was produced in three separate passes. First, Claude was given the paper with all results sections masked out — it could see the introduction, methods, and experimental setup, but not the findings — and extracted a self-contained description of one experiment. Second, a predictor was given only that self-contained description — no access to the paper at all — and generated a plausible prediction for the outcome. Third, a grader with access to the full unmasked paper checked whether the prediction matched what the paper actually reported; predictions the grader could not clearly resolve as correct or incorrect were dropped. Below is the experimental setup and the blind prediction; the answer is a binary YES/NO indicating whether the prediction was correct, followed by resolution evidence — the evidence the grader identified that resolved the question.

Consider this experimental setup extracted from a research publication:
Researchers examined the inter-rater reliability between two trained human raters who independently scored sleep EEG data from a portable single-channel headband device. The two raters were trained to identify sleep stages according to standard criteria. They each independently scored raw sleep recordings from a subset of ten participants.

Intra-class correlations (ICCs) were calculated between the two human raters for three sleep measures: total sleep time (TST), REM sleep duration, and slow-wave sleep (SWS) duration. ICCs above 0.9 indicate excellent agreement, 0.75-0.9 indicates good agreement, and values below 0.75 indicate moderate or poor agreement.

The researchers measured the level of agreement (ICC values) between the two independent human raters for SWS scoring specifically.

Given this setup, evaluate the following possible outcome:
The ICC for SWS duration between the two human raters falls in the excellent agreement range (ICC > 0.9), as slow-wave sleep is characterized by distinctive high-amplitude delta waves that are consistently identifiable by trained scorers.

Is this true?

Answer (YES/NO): NO